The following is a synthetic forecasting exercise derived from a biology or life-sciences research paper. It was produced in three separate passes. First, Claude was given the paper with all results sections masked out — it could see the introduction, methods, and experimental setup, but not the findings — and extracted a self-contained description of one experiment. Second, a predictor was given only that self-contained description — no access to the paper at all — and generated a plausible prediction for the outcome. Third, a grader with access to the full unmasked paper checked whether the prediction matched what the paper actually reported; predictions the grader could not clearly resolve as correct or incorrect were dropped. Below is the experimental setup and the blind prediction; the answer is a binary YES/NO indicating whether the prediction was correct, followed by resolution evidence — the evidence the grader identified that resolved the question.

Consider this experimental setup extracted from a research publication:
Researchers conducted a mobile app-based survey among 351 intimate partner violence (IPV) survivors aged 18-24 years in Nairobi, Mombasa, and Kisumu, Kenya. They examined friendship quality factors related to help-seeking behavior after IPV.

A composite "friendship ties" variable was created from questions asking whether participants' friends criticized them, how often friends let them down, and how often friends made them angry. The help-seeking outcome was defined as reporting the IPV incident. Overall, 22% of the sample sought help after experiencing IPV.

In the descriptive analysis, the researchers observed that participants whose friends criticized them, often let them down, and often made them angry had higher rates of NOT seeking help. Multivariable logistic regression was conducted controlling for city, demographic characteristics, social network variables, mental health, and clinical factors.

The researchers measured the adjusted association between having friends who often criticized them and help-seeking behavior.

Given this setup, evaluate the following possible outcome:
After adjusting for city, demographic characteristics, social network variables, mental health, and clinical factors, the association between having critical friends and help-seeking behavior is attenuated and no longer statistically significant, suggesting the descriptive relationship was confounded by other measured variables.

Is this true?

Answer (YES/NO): NO